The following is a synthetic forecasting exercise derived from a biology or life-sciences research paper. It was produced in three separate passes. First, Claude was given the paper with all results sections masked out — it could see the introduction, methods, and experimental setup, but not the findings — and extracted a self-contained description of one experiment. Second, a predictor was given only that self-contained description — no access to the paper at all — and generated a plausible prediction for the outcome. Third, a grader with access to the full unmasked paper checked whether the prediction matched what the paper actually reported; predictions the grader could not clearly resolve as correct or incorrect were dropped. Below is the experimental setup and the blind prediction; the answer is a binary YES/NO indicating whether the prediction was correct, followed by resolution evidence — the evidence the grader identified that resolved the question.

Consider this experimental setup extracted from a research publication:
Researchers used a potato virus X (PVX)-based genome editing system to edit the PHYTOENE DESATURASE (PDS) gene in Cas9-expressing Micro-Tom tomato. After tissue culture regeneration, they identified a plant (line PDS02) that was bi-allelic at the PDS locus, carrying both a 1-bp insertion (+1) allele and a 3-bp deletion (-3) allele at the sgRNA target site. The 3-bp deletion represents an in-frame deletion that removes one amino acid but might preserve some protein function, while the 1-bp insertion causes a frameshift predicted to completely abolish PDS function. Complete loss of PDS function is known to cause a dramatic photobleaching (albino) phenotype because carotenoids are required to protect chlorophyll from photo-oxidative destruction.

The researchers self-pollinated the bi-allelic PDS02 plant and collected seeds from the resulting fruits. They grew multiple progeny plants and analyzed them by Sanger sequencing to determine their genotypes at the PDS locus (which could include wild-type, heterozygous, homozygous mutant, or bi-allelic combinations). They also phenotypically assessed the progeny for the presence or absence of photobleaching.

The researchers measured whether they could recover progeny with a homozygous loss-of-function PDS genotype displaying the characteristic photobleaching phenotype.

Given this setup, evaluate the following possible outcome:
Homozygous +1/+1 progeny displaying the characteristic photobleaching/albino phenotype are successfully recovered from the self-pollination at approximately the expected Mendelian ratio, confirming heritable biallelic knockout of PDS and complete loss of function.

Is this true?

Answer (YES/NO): NO